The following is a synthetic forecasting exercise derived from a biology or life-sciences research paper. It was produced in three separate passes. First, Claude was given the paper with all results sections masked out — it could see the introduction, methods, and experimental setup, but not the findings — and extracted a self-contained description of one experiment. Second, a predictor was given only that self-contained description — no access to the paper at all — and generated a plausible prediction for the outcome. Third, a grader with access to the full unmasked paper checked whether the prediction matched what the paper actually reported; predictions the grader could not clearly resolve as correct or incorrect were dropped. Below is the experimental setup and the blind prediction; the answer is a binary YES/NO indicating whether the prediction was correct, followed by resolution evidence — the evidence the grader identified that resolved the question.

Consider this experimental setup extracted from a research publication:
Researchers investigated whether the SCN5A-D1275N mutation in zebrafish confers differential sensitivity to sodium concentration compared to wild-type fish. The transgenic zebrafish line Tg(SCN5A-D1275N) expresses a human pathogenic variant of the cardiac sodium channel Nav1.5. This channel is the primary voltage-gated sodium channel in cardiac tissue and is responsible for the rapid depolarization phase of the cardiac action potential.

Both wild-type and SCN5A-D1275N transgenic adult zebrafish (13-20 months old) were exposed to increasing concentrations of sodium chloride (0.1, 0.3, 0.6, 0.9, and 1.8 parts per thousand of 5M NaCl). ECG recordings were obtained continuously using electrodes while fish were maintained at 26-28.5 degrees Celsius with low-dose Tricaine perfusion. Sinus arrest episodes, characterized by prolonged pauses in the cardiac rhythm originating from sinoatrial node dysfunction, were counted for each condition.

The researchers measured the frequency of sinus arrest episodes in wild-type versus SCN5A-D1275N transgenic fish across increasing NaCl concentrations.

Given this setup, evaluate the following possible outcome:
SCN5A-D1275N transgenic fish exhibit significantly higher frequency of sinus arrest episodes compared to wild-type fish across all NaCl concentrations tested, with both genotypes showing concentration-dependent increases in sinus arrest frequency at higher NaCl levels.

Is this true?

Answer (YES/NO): NO